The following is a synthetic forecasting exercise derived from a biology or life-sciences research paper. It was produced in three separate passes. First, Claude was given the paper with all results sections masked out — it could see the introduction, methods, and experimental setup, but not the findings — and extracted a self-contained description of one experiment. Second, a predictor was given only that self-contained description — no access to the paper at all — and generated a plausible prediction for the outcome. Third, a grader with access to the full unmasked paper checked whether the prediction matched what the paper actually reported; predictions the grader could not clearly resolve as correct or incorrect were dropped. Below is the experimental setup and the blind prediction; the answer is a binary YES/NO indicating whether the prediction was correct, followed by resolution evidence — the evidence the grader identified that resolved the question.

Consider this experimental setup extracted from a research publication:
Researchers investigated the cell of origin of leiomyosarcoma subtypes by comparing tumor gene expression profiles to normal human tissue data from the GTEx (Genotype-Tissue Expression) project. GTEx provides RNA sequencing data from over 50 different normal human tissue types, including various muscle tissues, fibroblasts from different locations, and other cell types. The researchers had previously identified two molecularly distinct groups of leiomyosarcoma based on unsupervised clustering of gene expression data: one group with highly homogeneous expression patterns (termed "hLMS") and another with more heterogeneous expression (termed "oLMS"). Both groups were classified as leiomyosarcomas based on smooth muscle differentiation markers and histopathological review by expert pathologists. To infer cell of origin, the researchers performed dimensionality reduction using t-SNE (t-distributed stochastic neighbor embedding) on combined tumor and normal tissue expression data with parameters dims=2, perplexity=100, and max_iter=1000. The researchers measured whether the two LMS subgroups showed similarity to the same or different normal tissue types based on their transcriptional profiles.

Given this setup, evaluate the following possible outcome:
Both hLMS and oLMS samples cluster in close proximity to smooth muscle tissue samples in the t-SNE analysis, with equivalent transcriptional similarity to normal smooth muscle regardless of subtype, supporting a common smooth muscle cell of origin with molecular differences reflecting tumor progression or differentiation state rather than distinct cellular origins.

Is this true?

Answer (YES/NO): NO